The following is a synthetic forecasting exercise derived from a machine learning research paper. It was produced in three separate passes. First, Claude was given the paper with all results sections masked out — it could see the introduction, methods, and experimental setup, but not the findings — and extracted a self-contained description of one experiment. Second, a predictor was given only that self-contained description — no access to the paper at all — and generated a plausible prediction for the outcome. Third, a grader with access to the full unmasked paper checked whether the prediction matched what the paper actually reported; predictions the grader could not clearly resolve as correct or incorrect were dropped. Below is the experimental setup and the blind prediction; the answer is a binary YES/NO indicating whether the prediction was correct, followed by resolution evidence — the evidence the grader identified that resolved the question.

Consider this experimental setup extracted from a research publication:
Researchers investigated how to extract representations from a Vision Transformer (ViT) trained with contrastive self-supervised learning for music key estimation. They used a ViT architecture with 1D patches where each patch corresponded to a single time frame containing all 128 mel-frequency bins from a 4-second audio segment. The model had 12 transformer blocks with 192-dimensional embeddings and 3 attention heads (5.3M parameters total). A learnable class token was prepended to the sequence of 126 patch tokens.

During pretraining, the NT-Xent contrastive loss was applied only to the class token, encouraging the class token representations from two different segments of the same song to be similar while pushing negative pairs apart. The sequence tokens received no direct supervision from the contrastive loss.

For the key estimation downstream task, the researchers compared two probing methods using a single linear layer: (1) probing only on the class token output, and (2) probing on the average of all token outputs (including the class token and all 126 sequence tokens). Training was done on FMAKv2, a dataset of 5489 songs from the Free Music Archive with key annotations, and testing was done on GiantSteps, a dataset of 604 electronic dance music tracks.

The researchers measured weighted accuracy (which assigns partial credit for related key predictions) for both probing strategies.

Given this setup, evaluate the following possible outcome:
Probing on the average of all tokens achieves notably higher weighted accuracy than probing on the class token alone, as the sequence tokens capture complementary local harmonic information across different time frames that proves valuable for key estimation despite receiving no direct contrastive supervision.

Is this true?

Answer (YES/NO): YES